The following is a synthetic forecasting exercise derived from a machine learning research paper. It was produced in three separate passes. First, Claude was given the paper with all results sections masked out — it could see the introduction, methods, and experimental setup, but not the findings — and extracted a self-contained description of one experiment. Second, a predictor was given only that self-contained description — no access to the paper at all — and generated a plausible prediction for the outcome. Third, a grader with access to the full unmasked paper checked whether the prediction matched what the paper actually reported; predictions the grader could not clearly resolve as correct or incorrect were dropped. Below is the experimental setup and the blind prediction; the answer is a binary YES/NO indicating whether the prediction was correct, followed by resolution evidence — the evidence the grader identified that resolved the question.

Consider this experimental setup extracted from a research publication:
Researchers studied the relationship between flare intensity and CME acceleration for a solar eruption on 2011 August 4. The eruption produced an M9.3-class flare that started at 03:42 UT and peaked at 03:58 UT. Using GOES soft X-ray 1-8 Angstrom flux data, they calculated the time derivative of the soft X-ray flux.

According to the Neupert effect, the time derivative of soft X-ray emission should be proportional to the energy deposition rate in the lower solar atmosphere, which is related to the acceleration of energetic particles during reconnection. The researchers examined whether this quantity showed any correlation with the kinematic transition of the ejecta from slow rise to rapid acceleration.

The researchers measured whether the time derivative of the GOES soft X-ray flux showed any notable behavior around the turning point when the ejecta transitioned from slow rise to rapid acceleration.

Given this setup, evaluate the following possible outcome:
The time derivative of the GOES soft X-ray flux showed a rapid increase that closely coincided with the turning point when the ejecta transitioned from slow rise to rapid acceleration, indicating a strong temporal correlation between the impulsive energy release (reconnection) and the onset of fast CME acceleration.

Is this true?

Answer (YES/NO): YES